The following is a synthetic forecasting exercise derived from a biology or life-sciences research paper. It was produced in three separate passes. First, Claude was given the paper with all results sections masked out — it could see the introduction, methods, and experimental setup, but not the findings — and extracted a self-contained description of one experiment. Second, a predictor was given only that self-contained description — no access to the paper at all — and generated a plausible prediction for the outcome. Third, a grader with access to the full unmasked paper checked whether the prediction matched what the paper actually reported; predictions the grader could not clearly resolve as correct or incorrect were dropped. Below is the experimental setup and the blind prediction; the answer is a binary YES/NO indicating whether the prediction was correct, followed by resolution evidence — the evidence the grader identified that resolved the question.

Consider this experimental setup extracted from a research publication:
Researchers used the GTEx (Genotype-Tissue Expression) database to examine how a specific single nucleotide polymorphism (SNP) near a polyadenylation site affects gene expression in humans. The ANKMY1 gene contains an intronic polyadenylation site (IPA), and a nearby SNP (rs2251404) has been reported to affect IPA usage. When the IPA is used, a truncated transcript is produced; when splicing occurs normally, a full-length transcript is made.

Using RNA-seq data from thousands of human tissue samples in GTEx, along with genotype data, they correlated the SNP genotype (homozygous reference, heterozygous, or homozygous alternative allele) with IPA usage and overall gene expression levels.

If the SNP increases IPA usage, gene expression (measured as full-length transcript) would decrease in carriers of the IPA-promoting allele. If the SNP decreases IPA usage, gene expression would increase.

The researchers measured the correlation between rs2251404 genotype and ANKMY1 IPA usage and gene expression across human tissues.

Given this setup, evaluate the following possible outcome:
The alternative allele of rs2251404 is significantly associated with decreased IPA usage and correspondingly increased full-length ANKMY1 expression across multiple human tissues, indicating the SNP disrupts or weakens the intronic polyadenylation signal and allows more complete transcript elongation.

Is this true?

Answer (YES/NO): YES